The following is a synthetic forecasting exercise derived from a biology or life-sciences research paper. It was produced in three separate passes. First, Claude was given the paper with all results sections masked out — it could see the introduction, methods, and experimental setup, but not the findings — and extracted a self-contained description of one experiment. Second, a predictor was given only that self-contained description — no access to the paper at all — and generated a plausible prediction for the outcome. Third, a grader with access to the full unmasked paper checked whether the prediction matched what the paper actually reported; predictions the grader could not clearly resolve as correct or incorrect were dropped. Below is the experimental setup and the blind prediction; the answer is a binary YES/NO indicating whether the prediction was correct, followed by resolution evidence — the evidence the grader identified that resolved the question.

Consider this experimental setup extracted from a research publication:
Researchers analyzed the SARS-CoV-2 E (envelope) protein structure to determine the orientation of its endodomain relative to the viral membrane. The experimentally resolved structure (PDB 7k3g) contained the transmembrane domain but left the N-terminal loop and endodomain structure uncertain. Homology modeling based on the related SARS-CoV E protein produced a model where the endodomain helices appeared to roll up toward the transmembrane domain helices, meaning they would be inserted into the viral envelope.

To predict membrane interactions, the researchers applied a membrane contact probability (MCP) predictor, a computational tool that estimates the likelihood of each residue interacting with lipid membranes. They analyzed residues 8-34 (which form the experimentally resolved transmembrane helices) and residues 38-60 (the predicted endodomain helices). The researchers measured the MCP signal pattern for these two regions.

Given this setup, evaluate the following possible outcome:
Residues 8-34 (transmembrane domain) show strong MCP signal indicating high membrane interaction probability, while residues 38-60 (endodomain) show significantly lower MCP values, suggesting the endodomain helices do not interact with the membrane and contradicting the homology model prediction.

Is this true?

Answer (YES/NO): NO